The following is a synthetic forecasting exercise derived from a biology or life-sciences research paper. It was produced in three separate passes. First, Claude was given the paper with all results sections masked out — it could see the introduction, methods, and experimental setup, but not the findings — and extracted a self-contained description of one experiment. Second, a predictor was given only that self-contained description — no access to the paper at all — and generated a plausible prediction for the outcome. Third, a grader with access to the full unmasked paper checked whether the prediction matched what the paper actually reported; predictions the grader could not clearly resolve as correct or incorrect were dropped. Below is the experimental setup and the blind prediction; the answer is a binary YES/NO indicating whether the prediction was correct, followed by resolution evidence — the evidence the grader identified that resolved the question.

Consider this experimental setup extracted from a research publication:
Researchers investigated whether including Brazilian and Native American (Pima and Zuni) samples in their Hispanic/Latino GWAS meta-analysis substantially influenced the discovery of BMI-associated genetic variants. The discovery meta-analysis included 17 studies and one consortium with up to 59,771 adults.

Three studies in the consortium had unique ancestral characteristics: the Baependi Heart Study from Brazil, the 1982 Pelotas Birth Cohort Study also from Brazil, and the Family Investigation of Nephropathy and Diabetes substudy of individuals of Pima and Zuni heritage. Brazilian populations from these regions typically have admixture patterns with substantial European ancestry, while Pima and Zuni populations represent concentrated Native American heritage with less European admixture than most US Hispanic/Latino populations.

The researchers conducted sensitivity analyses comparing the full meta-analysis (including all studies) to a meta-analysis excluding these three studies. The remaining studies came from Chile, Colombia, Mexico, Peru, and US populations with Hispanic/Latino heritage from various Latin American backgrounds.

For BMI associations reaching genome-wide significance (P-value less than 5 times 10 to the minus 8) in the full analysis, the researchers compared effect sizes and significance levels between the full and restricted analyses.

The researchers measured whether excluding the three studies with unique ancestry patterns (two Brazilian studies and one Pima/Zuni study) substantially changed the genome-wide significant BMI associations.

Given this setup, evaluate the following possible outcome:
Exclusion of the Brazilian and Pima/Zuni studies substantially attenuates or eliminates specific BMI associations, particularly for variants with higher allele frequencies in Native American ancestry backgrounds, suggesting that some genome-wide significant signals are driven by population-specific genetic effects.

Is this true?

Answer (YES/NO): NO